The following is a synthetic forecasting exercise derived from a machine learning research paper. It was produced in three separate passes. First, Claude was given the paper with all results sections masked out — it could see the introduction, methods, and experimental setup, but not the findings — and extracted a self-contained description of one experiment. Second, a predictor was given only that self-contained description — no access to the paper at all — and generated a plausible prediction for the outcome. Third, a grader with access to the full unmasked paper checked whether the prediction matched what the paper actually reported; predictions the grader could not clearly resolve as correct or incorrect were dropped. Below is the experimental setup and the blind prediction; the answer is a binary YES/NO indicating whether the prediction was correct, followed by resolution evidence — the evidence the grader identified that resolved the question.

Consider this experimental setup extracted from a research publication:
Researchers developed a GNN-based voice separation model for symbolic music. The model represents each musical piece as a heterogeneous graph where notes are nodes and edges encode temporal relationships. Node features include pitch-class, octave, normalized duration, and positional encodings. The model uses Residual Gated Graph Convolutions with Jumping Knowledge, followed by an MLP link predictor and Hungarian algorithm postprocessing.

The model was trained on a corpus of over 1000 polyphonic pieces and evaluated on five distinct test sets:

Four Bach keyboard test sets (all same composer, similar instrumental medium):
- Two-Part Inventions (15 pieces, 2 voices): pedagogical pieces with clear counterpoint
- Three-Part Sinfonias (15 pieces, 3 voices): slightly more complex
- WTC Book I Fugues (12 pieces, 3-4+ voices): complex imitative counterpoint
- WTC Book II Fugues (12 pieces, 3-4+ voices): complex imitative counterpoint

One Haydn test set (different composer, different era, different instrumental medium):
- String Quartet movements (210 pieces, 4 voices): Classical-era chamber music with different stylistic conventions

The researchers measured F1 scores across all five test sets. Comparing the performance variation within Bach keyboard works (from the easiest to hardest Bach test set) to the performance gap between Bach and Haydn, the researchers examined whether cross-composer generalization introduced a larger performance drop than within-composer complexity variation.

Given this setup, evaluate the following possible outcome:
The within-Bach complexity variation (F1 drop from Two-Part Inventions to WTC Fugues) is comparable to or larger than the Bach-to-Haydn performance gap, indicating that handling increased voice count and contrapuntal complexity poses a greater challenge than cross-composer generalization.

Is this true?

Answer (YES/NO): NO